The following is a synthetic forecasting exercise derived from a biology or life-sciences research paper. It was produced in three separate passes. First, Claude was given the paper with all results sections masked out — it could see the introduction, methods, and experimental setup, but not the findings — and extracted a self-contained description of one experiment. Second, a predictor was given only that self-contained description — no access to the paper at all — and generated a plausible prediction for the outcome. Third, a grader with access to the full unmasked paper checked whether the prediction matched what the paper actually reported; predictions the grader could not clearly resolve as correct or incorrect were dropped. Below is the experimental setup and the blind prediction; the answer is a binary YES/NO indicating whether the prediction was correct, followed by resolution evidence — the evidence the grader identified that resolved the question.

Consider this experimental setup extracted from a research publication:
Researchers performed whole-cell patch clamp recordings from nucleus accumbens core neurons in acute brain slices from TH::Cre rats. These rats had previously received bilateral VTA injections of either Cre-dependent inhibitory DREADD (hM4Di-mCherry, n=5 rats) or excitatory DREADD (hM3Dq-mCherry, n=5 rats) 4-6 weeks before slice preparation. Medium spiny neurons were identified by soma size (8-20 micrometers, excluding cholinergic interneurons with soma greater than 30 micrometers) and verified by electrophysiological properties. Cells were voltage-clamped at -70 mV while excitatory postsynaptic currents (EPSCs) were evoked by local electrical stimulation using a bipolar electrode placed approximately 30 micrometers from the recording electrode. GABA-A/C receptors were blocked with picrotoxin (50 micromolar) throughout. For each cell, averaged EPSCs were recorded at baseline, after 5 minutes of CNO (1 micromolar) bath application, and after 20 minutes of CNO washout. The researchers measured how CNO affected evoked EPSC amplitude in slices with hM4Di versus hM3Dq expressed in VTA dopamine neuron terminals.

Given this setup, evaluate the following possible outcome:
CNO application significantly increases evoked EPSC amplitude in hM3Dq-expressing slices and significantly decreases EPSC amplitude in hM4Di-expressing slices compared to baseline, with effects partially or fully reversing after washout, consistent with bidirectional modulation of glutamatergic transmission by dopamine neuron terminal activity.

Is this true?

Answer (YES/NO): YES